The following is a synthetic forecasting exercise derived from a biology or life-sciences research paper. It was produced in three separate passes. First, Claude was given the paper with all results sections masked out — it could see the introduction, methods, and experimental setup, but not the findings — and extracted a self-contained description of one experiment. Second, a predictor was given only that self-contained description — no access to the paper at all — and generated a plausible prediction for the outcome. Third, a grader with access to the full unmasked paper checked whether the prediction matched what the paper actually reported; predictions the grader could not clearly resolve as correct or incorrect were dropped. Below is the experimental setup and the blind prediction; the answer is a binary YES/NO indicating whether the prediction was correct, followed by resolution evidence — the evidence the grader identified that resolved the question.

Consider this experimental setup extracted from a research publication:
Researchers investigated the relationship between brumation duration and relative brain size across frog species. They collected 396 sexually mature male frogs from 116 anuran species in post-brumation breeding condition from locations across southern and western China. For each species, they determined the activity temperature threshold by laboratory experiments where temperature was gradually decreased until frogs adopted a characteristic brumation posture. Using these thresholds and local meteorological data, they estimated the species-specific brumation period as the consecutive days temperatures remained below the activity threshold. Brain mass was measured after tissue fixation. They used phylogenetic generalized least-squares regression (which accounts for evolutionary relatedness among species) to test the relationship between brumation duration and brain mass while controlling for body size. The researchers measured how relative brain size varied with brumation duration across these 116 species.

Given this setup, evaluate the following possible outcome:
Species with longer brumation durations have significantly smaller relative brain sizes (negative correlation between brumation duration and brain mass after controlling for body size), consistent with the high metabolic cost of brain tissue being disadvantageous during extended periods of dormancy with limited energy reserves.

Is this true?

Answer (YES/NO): YES